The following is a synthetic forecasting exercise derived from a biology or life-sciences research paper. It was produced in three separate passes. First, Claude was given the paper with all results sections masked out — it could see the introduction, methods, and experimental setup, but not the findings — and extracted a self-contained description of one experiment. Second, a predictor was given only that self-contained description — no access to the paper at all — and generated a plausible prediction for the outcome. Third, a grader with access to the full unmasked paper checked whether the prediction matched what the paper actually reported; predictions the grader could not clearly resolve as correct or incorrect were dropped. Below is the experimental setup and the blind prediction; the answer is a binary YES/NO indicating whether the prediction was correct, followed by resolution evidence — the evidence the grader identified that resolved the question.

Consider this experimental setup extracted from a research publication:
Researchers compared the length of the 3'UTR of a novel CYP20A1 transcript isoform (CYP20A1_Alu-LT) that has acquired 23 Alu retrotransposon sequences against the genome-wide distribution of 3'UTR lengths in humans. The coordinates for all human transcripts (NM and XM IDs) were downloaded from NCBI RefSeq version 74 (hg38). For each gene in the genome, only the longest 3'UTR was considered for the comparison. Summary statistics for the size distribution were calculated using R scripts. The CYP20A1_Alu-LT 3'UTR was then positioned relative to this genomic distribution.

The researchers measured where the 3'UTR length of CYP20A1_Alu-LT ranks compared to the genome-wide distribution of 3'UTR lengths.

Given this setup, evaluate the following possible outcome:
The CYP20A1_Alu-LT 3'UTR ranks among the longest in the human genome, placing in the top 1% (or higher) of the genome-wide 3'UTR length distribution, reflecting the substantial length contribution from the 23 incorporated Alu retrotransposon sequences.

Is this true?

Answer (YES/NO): YES